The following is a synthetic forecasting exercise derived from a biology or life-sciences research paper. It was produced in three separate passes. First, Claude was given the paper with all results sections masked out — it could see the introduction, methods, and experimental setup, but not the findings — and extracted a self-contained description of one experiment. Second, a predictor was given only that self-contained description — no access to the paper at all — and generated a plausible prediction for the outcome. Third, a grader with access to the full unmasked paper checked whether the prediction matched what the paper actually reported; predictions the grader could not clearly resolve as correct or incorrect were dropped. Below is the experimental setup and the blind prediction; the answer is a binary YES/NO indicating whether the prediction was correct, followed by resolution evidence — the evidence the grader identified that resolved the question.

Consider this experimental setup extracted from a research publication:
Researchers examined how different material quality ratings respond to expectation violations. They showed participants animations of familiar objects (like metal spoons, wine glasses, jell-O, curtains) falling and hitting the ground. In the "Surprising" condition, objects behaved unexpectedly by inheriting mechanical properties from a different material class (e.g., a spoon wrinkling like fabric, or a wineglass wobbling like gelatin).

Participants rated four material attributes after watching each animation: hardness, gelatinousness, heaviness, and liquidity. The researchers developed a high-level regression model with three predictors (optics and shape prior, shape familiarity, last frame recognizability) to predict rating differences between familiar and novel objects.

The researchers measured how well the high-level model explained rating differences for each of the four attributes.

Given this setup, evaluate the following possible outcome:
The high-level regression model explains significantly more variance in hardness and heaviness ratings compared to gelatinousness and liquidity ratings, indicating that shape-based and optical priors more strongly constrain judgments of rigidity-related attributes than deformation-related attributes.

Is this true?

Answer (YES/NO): NO